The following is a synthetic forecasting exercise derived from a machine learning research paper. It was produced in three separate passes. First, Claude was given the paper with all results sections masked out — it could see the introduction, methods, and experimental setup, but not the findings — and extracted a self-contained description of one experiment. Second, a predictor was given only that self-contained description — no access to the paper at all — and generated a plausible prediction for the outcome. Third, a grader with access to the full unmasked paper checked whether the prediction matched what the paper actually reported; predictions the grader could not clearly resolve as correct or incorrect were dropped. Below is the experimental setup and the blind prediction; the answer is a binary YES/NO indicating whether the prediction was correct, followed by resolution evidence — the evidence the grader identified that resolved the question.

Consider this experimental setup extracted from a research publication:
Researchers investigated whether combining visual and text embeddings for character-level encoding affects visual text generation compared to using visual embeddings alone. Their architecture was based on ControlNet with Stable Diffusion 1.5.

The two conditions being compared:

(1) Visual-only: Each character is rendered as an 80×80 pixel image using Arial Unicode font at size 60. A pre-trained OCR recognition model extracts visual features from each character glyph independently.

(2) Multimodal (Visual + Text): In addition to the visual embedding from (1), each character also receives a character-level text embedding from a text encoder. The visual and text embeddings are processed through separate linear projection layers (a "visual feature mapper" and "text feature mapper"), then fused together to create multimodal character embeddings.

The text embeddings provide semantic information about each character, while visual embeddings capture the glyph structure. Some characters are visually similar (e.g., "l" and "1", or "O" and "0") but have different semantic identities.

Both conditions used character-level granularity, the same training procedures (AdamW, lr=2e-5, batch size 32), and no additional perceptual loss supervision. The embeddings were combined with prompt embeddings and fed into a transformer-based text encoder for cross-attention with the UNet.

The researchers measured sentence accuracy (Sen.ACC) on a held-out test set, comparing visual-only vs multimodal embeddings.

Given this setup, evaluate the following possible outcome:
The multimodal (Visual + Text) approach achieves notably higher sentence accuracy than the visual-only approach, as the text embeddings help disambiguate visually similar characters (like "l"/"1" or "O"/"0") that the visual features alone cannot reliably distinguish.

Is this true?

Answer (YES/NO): YES